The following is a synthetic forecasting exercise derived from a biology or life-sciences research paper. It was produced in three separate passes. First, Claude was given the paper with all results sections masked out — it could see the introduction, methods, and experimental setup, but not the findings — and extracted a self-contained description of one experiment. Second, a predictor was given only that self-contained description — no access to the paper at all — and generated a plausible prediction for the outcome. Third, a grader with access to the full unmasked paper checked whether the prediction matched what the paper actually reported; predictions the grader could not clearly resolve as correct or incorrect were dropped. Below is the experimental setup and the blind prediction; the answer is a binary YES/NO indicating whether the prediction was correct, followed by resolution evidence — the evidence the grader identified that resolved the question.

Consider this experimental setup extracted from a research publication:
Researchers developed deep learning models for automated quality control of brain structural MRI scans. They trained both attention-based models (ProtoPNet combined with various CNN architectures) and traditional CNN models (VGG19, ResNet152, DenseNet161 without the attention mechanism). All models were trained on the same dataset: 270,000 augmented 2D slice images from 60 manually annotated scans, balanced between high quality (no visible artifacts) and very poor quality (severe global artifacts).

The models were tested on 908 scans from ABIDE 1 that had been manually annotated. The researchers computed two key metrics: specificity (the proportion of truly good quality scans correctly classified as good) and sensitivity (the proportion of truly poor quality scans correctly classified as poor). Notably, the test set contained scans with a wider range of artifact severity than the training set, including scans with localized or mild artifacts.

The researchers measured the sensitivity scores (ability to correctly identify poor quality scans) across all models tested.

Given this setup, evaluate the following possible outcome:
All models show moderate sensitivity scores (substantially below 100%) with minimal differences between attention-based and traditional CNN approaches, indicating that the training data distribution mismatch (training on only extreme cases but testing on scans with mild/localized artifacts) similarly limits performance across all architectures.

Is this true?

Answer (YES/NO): NO